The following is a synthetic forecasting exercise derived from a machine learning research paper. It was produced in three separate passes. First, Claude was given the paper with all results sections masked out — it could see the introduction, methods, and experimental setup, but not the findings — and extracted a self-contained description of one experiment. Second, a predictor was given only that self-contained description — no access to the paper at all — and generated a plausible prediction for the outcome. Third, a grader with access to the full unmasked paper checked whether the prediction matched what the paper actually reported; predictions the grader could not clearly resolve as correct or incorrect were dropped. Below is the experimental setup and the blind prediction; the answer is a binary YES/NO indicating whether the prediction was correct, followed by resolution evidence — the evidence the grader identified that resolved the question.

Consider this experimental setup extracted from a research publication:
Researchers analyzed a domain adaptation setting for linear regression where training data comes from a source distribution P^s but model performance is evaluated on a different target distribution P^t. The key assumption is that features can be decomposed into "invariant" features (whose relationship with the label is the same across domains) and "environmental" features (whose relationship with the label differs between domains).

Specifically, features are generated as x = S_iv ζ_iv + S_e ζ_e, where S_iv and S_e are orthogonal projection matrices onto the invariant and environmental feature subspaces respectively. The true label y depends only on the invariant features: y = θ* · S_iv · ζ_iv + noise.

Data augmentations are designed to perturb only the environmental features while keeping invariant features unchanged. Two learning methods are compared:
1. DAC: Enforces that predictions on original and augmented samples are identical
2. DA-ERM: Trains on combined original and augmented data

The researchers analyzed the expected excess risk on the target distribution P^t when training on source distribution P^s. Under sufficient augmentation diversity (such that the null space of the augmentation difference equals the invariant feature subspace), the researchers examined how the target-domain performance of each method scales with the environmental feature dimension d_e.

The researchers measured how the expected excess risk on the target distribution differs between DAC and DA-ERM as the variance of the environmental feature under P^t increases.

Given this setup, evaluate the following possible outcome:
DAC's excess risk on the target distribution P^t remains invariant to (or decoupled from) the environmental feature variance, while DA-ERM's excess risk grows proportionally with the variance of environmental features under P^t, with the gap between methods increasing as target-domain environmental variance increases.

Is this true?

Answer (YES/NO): YES